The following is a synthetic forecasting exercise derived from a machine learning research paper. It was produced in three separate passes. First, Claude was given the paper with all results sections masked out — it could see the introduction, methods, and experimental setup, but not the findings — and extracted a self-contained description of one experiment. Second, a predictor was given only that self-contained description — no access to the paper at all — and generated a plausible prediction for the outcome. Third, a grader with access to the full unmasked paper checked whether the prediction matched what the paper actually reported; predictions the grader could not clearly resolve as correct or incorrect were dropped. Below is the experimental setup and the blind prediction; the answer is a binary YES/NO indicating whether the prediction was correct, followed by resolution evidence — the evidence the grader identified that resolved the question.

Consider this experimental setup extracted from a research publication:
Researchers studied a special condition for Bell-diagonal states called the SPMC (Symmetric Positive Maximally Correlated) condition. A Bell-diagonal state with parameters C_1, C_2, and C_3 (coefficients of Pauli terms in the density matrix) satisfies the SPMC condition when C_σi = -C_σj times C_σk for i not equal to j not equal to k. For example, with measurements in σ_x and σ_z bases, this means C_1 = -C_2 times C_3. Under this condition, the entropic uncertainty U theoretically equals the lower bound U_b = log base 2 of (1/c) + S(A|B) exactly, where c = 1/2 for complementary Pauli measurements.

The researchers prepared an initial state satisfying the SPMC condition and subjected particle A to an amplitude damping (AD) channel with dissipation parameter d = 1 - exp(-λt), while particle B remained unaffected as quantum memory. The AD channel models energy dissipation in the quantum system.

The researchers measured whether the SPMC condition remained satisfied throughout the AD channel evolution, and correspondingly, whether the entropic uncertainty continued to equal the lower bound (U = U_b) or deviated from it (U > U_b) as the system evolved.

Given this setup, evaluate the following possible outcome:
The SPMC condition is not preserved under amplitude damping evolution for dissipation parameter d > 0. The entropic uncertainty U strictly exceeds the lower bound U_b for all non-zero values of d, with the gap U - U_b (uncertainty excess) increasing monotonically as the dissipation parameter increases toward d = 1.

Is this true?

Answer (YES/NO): NO